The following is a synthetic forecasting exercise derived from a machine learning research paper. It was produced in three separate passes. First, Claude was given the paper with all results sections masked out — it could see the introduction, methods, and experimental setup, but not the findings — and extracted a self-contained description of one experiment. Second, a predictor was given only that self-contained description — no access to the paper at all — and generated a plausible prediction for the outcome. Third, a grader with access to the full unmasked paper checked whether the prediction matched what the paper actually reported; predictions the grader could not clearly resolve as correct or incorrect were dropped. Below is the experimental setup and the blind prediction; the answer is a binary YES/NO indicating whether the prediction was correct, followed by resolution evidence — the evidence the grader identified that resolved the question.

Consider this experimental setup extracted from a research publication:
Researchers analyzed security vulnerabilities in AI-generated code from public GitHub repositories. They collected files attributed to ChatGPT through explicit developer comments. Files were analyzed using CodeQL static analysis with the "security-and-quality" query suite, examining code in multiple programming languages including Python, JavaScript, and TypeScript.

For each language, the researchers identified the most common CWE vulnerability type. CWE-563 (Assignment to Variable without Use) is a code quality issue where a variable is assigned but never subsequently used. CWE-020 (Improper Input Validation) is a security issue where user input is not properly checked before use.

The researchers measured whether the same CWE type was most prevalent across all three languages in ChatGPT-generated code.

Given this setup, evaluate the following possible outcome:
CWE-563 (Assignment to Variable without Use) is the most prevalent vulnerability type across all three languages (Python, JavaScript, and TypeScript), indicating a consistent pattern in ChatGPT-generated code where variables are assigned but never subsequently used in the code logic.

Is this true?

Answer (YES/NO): NO